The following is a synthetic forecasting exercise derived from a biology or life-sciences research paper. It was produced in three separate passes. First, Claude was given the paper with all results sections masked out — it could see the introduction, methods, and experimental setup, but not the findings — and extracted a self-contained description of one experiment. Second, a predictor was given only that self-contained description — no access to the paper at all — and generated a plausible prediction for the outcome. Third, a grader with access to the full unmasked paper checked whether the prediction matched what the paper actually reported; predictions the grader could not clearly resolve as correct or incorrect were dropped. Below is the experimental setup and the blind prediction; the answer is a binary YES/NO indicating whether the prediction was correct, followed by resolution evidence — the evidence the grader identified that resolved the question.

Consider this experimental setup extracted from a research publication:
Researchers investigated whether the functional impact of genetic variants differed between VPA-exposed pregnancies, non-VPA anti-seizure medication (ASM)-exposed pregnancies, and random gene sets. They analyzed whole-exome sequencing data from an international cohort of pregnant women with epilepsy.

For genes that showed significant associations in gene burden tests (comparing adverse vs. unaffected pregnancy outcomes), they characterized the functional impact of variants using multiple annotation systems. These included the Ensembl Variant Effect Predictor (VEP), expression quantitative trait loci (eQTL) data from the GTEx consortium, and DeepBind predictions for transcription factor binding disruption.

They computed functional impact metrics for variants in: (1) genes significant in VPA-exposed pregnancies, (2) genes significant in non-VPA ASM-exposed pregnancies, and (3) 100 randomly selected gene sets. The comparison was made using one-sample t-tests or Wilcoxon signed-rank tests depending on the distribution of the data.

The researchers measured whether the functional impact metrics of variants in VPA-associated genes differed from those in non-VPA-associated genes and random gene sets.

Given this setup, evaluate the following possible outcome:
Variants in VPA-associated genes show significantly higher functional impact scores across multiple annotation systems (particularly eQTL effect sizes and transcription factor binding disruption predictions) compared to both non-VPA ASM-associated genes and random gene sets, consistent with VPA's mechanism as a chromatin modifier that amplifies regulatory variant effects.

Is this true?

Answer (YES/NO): YES